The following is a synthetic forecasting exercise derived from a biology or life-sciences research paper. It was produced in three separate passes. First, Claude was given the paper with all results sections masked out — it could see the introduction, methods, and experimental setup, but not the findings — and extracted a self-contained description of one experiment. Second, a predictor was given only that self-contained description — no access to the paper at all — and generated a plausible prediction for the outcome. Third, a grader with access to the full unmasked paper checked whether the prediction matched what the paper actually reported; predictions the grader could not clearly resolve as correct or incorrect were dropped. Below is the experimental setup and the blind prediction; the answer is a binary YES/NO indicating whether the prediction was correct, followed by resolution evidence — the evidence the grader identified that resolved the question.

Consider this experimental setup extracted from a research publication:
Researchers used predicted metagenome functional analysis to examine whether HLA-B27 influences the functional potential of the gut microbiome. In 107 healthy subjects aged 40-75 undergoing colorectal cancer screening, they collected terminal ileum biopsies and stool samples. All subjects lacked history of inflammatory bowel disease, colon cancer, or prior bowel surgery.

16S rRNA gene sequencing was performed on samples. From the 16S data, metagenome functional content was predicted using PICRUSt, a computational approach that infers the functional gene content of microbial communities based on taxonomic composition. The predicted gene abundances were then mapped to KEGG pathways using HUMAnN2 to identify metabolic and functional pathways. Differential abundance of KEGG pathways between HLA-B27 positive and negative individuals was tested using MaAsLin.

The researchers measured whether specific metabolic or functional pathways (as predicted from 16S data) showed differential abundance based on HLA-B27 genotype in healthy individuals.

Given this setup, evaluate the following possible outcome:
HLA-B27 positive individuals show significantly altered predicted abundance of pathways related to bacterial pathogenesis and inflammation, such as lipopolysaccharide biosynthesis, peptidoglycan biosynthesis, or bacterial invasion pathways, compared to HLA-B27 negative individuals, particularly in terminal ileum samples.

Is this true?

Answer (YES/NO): YES